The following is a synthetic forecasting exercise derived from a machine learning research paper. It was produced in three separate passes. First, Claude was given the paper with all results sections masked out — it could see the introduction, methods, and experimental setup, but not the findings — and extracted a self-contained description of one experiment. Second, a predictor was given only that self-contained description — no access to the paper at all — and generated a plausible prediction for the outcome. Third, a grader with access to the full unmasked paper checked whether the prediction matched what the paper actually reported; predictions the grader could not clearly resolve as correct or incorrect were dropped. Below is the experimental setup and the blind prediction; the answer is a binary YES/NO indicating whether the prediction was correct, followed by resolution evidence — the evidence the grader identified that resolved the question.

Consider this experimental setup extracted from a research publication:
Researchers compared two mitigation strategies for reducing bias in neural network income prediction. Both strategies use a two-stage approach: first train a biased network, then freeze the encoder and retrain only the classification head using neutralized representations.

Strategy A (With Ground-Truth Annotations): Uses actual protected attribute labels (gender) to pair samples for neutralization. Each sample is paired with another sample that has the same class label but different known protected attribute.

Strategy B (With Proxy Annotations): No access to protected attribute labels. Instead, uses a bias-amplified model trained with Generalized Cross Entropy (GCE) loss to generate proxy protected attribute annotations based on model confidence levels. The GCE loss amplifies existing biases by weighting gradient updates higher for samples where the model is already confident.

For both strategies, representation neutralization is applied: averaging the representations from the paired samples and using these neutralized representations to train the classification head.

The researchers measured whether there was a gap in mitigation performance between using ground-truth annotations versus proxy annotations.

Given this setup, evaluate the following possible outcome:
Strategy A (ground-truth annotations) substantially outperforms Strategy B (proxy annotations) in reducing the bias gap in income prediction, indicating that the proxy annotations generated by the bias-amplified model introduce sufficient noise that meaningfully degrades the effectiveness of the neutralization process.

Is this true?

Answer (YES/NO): NO